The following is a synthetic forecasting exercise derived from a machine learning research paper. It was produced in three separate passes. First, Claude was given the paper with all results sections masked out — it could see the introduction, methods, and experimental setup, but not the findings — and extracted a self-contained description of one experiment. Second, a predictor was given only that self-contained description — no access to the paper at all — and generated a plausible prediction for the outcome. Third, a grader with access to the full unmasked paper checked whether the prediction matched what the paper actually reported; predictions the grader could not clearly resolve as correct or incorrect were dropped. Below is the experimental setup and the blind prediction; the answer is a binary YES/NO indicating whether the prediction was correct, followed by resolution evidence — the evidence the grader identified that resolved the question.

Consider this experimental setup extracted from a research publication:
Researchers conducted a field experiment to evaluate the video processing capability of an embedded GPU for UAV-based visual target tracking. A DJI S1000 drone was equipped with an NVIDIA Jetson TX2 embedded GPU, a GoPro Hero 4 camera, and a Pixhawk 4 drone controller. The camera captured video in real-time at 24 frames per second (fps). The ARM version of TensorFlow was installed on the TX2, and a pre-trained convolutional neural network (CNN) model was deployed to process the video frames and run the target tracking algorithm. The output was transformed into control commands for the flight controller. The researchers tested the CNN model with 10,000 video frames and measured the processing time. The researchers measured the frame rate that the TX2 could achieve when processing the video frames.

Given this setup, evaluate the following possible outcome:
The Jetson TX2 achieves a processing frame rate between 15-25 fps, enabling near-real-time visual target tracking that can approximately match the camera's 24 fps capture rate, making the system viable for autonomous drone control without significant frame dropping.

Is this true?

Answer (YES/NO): NO